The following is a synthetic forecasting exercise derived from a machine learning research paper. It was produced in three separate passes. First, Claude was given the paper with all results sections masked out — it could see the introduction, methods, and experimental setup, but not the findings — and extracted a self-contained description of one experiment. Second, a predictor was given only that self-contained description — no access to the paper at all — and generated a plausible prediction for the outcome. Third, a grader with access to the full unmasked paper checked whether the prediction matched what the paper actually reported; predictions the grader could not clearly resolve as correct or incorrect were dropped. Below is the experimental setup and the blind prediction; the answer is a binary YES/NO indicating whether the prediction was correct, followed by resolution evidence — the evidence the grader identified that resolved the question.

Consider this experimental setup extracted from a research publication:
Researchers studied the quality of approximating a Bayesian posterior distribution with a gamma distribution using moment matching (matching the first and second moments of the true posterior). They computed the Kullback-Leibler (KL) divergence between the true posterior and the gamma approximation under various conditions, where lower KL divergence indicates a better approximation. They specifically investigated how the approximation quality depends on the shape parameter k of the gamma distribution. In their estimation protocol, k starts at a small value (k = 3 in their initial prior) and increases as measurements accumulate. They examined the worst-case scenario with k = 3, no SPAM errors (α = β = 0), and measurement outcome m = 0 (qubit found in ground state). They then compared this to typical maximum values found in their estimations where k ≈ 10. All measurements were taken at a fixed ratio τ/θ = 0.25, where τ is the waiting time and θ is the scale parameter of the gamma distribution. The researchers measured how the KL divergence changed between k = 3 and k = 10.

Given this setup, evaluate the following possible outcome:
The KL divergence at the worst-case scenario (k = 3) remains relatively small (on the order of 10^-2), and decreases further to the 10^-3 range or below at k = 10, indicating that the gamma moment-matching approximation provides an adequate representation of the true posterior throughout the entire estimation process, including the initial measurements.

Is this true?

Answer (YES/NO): YES